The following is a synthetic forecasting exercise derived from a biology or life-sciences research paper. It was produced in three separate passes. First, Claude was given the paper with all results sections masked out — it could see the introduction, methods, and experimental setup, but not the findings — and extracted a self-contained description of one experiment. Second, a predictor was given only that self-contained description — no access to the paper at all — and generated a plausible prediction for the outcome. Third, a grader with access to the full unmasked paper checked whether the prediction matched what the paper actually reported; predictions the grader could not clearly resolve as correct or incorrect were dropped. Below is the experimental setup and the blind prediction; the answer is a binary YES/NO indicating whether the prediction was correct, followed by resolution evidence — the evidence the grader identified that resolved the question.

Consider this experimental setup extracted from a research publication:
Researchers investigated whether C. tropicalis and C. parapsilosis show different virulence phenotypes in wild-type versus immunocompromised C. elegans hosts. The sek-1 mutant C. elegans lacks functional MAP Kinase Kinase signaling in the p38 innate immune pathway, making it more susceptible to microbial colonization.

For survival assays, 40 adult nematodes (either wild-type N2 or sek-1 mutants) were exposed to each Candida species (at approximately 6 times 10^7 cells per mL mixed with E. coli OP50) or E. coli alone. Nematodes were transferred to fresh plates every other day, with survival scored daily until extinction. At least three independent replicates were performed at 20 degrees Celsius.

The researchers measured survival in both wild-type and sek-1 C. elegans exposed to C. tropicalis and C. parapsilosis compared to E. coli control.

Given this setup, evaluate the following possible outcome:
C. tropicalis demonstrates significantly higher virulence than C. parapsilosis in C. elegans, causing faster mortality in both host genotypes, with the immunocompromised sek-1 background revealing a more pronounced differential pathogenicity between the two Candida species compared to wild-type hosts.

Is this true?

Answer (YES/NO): NO